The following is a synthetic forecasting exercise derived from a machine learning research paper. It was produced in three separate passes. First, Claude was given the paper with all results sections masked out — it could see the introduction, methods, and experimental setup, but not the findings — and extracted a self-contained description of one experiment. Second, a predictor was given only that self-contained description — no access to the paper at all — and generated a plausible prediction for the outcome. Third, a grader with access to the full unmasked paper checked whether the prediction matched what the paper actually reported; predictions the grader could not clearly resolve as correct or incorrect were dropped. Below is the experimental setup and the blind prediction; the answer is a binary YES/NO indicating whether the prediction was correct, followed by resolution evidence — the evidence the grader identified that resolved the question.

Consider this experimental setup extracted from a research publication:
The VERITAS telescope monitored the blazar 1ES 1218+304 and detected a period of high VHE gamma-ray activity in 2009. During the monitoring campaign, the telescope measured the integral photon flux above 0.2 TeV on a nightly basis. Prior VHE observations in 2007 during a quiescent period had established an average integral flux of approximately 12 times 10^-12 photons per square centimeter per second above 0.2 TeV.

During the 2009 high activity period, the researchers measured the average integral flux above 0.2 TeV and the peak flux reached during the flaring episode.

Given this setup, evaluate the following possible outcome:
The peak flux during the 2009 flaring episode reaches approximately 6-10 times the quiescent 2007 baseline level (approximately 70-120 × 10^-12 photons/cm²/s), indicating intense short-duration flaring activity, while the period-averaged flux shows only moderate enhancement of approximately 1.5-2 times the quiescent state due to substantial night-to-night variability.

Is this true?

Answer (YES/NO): NO